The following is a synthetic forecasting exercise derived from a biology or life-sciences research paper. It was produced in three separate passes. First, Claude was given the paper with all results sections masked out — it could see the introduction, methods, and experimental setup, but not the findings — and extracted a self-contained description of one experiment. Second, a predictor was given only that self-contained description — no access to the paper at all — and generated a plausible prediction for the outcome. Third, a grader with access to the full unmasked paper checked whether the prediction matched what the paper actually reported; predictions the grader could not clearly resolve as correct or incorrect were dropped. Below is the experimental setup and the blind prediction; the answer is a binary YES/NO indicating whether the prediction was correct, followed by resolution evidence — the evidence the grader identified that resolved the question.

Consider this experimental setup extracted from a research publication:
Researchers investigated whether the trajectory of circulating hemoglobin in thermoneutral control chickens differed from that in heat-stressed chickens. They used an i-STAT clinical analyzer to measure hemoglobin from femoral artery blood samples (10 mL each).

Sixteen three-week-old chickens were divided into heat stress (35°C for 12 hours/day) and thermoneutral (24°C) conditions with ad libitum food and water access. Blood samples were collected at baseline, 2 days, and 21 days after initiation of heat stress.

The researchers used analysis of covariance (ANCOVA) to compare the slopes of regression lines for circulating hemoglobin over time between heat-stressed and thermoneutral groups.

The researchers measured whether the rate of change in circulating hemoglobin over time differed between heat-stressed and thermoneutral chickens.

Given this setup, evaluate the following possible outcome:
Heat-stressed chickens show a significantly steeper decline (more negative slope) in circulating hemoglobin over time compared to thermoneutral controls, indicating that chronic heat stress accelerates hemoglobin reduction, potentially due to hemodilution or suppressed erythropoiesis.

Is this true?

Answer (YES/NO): NO